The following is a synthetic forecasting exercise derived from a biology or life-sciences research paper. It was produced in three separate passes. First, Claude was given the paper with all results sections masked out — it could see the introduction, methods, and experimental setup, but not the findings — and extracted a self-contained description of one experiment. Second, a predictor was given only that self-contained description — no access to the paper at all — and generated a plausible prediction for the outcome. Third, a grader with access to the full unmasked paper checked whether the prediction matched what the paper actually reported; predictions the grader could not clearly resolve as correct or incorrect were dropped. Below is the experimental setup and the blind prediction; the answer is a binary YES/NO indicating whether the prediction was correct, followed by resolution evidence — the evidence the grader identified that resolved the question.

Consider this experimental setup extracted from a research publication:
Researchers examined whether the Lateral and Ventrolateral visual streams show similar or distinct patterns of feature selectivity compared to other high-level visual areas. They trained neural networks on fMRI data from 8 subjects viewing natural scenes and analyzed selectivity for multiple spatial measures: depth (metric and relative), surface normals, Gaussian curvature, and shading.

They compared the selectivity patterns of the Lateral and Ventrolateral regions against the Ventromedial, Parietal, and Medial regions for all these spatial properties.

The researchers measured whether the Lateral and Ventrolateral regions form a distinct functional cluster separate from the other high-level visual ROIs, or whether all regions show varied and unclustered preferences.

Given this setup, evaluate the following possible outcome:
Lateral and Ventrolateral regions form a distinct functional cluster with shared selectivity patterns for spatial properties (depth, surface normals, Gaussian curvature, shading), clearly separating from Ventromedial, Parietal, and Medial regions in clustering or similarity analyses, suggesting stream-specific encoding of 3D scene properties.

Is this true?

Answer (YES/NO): YES